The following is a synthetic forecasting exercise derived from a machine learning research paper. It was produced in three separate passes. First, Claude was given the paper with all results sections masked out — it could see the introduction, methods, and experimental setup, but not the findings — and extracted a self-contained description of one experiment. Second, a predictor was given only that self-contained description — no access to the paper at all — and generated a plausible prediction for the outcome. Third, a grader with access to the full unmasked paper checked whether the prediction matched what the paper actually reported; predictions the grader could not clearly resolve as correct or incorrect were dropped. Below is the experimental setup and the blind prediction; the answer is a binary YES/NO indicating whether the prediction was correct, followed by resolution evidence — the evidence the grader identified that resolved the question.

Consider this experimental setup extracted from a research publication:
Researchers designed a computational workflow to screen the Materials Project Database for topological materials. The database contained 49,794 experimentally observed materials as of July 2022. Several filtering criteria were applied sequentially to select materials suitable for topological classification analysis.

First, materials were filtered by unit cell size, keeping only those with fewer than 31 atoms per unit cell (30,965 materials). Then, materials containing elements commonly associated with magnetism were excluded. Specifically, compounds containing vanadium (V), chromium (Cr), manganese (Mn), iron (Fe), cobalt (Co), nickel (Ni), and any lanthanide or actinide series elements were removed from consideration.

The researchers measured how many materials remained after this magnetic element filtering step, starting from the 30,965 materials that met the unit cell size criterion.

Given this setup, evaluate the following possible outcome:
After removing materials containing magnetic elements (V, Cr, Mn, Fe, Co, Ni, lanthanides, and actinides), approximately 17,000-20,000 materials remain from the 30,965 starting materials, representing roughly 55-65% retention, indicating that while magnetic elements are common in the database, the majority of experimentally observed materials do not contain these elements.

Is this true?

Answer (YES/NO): NO